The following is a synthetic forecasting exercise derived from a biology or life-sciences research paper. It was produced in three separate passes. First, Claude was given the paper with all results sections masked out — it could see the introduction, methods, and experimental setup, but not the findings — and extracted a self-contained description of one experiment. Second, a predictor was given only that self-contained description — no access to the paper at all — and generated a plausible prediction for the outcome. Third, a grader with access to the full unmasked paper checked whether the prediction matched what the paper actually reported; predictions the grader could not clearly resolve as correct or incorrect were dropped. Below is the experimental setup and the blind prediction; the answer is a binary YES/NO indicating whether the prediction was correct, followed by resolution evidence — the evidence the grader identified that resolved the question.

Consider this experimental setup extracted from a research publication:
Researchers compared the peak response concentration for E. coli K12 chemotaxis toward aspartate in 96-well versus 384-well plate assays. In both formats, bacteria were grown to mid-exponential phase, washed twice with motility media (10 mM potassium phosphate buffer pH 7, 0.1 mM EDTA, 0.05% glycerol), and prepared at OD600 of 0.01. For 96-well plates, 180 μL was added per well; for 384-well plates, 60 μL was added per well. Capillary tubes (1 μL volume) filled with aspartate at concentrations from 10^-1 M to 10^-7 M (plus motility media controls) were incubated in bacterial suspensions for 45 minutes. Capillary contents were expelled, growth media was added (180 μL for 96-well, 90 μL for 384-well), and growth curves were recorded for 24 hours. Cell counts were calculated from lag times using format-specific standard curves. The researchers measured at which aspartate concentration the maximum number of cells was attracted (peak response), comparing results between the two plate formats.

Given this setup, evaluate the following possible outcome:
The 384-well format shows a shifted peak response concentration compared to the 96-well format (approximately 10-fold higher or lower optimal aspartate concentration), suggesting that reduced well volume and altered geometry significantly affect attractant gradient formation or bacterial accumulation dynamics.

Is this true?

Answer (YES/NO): YES